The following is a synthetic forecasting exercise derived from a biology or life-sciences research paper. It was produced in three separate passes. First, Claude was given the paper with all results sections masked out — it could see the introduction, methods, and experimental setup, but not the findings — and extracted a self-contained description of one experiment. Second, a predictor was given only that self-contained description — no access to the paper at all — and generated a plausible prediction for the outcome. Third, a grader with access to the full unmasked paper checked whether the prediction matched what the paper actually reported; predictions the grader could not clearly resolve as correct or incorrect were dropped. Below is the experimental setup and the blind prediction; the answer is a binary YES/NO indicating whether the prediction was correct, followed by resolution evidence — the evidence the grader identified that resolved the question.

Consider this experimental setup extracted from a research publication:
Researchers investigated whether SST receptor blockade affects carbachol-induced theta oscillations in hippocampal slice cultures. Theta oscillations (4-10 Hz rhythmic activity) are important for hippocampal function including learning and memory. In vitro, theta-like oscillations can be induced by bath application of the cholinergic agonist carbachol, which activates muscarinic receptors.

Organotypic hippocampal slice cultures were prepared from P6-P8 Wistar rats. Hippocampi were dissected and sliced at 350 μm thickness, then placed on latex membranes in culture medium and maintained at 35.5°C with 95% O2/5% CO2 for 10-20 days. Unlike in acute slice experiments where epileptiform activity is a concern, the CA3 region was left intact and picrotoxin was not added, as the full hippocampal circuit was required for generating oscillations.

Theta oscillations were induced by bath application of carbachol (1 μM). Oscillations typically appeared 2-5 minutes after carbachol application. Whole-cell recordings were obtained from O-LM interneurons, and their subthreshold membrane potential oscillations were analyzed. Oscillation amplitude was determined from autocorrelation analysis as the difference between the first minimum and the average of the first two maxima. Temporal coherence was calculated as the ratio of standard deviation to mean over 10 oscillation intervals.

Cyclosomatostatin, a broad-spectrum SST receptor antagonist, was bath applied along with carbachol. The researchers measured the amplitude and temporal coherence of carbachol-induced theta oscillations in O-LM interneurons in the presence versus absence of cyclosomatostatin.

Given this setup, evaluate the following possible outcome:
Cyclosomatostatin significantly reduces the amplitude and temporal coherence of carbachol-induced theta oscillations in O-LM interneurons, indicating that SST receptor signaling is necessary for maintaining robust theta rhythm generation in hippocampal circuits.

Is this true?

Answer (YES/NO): NO